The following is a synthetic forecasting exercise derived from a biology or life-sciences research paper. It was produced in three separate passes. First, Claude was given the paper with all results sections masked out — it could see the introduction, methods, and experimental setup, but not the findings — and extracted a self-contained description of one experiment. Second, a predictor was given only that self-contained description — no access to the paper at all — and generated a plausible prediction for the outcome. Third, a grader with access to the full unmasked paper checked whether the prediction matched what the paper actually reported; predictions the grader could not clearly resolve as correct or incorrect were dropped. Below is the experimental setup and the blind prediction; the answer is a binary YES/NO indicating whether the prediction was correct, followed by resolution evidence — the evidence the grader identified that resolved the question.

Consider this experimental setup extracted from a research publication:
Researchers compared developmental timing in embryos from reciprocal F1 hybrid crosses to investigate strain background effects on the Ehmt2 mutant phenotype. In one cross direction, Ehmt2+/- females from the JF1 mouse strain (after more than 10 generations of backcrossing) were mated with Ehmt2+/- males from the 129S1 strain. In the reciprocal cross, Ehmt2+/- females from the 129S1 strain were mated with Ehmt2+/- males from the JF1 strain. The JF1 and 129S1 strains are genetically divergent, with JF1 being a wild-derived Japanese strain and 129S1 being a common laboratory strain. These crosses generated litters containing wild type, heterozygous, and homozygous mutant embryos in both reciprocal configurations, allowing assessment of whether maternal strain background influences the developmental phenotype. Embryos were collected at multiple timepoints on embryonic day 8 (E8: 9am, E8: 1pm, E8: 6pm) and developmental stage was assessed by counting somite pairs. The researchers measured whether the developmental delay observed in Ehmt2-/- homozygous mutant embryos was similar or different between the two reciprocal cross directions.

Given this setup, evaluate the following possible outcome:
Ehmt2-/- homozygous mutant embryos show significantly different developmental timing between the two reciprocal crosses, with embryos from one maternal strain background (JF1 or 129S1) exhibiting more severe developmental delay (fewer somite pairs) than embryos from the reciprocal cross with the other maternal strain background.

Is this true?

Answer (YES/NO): NO